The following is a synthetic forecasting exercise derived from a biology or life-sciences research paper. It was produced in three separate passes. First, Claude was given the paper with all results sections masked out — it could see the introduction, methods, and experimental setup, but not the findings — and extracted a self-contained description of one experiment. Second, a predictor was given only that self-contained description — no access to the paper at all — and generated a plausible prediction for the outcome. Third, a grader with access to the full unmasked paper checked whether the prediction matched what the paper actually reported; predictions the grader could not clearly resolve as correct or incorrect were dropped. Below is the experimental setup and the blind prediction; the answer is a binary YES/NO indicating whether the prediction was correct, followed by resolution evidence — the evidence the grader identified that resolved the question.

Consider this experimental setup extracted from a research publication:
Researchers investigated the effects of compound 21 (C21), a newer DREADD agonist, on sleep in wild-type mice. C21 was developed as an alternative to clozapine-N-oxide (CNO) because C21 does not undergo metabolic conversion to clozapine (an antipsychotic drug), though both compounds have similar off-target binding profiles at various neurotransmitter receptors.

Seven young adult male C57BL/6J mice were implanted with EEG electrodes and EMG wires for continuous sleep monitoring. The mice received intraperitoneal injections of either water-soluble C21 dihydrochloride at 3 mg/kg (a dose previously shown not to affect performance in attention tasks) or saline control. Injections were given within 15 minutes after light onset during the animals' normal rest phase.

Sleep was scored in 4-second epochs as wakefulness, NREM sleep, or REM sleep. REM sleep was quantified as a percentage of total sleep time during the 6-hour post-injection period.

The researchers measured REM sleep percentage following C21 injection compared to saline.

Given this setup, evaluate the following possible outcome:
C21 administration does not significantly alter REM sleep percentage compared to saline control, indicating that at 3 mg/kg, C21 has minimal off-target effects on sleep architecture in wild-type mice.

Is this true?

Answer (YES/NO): NO